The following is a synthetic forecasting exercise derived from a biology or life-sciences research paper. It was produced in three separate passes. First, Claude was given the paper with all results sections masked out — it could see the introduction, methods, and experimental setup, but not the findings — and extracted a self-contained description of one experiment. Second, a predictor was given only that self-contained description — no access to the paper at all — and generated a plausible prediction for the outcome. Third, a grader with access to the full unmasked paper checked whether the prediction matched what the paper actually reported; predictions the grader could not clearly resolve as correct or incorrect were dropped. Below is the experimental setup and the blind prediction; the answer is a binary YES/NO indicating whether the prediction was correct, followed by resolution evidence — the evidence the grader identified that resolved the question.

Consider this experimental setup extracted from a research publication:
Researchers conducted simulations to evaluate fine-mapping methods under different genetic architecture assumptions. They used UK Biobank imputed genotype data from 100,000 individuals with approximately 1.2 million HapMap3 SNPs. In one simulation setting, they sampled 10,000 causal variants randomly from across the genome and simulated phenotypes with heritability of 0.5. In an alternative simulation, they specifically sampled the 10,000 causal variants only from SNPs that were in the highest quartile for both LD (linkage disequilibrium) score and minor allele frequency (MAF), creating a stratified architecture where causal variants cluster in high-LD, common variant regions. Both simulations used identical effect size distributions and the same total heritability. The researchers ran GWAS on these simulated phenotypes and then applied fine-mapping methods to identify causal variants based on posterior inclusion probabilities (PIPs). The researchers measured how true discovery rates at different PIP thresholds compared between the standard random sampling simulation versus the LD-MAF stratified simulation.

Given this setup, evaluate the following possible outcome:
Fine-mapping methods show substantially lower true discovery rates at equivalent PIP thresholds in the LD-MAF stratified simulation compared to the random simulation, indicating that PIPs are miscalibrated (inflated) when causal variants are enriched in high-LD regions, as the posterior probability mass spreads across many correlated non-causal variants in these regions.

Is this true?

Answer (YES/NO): YES